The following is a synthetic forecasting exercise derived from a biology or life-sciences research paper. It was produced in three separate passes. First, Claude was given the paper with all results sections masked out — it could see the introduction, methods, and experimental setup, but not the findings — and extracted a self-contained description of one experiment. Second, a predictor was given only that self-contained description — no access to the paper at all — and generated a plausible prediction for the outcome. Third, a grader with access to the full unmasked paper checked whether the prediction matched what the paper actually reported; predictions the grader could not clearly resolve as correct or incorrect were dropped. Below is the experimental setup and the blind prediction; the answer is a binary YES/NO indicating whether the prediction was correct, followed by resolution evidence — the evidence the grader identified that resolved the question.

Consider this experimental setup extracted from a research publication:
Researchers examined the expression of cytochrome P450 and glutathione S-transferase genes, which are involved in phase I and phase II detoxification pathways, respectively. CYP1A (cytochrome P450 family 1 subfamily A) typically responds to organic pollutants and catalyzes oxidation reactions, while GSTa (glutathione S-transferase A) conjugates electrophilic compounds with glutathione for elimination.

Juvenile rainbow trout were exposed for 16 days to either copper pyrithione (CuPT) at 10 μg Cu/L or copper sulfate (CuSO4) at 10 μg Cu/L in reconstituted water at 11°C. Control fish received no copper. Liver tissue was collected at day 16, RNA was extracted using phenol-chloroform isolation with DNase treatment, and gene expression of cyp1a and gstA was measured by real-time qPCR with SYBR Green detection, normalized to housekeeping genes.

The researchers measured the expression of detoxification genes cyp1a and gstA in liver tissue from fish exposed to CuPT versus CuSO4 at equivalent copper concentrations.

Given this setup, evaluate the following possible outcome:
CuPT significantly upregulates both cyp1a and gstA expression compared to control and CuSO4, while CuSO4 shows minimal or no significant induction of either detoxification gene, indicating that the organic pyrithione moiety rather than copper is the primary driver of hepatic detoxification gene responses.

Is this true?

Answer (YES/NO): NO